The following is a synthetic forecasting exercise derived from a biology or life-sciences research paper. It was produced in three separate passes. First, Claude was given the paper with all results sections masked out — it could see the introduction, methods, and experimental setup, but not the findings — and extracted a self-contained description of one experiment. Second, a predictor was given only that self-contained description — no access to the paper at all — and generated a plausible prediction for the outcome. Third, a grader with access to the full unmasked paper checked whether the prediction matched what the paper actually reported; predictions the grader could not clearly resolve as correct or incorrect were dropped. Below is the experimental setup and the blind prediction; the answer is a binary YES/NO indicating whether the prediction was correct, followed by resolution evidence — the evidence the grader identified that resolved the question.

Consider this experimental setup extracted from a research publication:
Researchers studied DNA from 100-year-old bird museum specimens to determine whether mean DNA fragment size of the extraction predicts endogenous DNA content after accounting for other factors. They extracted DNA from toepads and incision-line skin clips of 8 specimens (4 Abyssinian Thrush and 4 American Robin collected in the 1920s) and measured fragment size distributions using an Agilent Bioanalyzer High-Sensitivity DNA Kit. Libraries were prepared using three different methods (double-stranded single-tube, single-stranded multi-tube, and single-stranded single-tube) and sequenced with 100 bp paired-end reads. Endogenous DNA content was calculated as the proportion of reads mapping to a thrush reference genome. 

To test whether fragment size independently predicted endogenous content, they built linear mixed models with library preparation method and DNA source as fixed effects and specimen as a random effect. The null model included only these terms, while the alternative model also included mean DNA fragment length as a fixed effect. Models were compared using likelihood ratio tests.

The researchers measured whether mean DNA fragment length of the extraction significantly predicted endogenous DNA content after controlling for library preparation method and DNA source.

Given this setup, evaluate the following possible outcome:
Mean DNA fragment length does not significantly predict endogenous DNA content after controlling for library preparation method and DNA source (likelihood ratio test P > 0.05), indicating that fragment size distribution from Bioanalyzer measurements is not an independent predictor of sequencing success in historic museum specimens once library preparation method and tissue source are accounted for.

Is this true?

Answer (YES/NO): NO